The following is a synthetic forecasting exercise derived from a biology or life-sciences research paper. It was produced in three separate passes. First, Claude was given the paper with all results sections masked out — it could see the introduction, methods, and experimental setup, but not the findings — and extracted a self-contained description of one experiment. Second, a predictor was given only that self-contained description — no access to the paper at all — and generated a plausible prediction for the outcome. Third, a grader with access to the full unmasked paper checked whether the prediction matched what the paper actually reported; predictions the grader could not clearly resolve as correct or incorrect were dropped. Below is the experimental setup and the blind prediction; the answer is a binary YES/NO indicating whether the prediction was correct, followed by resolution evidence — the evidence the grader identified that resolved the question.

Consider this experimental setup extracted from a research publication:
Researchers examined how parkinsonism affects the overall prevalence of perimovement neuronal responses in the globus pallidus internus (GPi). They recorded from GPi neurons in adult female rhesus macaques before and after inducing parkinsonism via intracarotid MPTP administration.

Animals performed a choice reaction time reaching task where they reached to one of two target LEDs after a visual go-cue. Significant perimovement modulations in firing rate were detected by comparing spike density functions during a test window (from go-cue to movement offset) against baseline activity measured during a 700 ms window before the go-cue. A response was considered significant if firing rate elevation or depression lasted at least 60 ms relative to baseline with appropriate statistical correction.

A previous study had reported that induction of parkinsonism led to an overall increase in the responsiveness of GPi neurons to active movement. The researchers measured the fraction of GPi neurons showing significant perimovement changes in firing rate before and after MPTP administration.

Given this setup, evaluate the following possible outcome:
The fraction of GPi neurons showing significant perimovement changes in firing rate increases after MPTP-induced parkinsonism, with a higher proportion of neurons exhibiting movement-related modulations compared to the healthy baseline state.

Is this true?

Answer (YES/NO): NO